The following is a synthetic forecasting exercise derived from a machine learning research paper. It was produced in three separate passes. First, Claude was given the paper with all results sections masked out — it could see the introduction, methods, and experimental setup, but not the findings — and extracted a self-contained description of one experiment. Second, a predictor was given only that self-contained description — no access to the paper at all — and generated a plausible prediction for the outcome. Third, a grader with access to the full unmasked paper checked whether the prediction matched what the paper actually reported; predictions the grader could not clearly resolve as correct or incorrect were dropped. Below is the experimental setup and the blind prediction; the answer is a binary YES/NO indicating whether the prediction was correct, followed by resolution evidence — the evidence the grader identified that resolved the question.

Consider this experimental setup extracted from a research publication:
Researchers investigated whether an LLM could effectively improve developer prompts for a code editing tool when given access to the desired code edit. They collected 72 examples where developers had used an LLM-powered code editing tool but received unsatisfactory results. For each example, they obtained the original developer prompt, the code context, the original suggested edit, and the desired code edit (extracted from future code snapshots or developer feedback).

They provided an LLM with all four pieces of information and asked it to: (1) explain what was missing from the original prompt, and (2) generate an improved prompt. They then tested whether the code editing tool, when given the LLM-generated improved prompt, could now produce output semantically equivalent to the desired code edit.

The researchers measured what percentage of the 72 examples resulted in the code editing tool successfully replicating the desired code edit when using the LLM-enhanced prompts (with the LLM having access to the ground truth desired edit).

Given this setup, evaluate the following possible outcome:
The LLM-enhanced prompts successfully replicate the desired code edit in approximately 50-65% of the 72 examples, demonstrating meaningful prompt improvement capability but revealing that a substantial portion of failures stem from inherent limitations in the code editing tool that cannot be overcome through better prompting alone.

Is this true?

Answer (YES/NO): YES